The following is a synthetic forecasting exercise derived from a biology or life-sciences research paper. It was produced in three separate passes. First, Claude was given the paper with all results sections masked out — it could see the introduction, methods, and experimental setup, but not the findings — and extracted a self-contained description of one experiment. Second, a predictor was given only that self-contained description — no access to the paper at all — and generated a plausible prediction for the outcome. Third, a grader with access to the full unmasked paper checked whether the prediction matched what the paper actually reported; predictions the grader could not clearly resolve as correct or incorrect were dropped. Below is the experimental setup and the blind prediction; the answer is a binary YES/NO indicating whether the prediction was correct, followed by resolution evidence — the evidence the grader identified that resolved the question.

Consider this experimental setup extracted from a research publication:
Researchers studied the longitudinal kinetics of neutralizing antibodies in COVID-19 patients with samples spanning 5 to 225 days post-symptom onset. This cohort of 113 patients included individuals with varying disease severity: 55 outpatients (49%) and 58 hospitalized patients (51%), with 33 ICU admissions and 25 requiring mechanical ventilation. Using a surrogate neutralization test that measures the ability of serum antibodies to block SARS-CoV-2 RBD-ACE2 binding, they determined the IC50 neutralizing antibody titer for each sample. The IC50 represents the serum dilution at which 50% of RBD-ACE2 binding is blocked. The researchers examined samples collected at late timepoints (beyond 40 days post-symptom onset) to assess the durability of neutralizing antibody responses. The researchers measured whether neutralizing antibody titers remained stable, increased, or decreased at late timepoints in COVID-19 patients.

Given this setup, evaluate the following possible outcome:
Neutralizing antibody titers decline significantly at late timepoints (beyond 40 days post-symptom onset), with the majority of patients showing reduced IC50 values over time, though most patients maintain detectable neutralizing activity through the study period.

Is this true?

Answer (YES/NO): YES